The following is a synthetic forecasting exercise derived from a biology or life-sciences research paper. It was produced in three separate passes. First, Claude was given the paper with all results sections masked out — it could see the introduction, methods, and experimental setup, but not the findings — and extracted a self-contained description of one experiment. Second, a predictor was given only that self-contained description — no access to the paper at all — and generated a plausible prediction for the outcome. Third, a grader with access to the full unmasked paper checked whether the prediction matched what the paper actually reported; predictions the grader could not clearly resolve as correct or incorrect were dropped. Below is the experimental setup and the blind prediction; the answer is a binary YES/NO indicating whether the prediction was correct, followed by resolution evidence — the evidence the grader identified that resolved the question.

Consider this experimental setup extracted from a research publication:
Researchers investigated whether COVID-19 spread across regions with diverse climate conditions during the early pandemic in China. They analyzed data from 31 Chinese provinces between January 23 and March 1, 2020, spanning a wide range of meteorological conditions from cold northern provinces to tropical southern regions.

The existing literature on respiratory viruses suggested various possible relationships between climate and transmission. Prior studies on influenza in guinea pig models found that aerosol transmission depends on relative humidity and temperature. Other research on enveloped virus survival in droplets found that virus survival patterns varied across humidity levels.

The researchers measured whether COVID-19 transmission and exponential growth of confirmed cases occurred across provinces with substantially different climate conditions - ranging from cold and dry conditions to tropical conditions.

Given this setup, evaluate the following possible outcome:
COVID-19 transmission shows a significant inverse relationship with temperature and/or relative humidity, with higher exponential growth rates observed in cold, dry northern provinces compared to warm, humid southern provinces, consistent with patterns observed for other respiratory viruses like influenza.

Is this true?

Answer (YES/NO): NO